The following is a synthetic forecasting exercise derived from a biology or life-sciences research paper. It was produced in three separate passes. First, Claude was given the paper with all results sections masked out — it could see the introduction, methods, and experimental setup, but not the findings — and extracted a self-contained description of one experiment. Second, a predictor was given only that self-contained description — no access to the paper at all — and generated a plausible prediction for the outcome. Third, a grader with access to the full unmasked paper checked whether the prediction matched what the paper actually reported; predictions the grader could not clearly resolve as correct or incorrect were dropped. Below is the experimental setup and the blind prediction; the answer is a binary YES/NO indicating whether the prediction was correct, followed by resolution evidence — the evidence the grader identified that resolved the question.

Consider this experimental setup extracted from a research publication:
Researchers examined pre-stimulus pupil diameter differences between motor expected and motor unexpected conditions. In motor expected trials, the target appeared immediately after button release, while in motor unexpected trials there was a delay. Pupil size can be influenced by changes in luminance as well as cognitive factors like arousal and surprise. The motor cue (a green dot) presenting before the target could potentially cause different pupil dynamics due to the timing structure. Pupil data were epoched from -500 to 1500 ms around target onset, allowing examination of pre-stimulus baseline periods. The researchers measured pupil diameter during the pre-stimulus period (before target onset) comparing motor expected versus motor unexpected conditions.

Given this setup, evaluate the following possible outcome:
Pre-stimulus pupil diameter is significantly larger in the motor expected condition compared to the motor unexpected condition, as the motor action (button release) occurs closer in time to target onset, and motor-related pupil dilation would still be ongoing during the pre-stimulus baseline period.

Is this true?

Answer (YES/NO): NO